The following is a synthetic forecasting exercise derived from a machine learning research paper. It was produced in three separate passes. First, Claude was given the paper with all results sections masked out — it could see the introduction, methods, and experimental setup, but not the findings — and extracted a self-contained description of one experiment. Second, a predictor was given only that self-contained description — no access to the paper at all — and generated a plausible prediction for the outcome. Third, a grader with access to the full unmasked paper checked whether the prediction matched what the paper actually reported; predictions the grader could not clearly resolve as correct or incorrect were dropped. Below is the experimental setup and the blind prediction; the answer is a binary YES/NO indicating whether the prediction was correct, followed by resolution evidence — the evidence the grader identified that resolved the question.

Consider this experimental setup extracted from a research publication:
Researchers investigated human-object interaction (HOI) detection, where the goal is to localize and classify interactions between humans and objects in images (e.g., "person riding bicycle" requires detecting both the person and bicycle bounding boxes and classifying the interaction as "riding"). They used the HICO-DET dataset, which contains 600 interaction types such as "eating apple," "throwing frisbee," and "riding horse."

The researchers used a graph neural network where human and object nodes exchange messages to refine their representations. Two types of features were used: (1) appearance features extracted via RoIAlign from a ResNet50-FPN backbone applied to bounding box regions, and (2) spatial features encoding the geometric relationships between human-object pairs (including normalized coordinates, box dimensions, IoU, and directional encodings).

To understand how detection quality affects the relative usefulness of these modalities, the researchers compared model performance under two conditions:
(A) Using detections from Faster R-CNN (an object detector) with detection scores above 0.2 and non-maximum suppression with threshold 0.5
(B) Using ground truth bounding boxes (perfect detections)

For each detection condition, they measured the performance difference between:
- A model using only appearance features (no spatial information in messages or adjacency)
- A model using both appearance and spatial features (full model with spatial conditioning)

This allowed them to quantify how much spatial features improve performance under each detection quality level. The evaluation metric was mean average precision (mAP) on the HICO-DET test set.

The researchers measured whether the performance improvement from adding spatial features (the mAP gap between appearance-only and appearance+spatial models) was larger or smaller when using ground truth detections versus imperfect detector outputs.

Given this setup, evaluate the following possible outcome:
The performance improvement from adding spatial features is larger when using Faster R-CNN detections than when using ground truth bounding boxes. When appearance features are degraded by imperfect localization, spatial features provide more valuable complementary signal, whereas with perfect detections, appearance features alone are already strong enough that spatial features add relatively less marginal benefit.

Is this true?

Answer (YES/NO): NO